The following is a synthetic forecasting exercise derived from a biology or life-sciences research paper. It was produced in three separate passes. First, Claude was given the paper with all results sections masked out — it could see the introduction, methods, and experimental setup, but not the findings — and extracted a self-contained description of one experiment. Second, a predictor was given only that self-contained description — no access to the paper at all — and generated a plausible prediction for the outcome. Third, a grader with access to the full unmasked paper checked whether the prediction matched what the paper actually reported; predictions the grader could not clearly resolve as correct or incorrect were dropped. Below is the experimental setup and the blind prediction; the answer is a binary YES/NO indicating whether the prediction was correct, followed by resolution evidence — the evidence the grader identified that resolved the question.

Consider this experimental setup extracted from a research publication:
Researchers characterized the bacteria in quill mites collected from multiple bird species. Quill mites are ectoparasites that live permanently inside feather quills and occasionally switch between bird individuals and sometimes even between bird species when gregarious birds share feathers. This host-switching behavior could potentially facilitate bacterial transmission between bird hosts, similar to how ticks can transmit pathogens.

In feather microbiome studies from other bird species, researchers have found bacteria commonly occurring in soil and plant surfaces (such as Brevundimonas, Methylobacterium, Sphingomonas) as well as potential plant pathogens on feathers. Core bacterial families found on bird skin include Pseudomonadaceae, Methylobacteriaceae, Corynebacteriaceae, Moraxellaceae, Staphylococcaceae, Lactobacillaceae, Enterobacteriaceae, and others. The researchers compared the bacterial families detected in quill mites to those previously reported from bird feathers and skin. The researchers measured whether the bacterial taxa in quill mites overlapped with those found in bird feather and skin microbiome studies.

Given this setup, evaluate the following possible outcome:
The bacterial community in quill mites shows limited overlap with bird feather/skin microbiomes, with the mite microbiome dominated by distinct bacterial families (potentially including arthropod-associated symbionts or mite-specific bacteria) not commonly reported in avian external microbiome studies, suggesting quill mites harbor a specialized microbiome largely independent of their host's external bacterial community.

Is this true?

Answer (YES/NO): NO